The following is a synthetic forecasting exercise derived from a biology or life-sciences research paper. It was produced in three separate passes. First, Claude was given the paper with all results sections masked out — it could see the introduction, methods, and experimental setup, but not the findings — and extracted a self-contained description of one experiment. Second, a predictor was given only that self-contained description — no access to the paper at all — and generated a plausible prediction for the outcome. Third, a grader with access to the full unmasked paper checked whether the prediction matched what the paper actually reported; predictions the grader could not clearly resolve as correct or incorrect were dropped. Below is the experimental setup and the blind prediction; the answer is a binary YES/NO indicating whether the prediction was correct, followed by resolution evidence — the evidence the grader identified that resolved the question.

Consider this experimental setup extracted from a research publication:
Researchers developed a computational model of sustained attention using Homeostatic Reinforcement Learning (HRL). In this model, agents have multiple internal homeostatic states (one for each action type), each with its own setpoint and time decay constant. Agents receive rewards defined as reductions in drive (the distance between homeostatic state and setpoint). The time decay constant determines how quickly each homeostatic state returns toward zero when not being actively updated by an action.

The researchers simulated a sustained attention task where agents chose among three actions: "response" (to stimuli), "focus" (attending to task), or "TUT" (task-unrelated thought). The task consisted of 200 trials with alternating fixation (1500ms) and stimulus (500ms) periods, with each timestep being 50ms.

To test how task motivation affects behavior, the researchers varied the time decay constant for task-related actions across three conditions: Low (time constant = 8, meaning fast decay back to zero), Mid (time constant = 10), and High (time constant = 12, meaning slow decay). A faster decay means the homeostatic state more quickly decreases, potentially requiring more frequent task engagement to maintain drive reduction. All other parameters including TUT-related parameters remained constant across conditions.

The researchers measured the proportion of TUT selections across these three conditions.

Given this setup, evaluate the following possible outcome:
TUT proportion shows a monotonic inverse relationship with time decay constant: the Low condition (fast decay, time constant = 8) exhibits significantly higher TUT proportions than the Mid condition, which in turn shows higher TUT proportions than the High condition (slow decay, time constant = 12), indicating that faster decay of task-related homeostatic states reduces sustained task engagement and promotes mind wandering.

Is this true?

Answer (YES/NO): YES